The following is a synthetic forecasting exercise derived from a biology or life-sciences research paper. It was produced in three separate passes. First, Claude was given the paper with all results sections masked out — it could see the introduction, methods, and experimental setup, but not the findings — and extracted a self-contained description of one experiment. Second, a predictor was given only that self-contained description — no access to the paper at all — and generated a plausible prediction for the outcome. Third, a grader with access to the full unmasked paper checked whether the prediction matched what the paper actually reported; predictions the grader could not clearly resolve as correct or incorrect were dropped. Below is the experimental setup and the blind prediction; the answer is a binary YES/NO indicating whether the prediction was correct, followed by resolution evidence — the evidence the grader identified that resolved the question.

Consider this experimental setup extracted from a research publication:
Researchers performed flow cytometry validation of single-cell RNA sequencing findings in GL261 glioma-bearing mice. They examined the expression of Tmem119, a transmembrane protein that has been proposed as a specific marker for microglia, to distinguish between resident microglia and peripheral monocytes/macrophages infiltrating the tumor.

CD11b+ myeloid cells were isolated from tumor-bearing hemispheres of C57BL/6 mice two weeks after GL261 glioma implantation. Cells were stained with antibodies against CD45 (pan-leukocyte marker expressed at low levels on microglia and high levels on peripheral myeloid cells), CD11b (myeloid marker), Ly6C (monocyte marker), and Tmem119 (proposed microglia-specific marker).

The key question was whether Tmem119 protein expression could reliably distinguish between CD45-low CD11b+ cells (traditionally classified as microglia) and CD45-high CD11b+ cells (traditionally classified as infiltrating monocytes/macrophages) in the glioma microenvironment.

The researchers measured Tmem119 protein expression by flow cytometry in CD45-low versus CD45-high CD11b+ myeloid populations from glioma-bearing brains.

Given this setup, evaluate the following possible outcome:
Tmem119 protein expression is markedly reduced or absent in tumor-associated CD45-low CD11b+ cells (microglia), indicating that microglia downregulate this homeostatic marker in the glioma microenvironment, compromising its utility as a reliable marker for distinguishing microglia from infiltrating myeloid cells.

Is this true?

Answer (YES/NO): NO